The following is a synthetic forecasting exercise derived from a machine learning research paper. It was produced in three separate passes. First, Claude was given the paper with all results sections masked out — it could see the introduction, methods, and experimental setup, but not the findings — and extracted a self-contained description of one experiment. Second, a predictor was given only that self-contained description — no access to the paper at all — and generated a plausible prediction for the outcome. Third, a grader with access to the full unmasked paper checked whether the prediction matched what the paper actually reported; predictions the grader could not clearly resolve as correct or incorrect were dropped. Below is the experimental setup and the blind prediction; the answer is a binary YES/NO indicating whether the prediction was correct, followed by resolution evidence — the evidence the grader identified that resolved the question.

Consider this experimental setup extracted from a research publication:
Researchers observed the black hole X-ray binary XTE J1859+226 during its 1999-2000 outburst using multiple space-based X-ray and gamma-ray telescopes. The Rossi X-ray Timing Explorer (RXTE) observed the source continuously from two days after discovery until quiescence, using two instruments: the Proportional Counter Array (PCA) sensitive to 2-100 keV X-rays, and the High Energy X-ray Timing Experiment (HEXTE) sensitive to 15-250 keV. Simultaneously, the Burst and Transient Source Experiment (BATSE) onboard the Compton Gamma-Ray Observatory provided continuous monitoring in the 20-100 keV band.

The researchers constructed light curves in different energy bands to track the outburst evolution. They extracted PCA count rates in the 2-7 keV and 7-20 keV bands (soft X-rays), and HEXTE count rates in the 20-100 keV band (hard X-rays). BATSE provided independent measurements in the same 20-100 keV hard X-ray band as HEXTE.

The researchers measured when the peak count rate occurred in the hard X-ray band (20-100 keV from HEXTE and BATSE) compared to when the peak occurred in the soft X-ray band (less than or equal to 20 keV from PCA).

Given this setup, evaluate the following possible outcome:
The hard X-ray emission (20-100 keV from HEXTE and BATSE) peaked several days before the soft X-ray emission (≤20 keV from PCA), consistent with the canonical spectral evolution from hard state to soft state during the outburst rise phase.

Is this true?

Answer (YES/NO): YES